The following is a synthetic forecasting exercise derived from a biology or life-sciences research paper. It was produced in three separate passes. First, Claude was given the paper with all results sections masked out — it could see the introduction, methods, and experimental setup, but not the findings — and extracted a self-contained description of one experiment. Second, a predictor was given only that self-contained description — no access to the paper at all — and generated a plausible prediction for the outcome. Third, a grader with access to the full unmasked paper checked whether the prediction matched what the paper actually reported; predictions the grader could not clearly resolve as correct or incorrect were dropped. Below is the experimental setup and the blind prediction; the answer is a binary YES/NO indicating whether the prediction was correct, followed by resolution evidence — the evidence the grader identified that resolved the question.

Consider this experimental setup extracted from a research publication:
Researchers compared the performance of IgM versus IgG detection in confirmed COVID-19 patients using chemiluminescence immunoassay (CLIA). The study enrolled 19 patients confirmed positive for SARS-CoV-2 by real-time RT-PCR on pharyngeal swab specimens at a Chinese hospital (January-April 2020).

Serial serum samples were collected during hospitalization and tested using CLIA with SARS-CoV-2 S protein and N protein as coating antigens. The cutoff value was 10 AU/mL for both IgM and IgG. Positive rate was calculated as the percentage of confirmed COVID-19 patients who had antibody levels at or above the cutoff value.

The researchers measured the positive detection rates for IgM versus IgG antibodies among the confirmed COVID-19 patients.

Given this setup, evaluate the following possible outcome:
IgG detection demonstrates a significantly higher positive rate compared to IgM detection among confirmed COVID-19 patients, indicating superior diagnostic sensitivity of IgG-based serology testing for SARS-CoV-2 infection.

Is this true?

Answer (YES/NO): YES